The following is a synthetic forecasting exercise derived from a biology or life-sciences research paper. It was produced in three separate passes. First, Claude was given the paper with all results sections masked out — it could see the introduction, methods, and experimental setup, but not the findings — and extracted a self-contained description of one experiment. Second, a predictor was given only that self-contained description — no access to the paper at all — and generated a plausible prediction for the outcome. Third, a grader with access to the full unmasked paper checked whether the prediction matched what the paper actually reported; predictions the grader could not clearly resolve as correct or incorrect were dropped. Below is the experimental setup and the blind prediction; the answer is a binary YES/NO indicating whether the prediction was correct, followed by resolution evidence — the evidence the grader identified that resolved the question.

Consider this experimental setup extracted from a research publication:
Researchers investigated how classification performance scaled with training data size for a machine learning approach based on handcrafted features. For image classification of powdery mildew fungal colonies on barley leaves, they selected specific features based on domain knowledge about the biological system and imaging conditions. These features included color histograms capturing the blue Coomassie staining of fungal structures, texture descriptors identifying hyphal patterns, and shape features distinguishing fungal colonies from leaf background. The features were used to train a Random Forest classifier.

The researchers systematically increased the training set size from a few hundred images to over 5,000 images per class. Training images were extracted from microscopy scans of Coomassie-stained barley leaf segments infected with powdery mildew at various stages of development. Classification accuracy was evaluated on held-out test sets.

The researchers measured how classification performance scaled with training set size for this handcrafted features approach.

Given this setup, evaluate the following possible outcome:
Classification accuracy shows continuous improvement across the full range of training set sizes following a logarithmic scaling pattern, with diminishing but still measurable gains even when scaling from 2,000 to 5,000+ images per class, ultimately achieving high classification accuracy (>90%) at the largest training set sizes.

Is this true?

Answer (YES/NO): NO